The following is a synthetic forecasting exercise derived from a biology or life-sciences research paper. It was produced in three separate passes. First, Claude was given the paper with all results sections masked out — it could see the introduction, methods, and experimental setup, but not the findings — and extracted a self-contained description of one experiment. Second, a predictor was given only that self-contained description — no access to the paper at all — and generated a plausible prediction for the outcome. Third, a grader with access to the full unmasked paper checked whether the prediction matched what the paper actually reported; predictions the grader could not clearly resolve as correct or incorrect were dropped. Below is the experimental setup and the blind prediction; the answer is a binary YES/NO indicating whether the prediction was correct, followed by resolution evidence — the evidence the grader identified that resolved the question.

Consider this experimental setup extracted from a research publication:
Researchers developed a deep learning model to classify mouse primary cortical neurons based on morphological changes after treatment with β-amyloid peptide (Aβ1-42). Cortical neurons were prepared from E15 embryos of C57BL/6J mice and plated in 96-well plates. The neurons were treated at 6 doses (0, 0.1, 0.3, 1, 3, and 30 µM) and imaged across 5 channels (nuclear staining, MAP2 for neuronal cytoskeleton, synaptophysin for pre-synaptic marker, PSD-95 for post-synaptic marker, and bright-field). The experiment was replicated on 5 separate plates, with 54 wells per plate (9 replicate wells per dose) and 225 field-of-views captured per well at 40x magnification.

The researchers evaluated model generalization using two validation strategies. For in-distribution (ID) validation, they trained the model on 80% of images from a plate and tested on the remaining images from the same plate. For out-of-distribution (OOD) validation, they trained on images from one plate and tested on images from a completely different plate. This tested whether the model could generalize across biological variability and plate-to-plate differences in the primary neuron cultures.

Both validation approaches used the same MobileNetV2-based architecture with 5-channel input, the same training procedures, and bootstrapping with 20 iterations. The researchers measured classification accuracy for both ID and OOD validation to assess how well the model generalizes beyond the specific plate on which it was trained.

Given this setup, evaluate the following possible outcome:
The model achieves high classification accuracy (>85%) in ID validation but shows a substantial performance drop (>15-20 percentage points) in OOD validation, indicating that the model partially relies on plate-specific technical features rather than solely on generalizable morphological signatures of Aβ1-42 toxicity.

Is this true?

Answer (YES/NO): NO